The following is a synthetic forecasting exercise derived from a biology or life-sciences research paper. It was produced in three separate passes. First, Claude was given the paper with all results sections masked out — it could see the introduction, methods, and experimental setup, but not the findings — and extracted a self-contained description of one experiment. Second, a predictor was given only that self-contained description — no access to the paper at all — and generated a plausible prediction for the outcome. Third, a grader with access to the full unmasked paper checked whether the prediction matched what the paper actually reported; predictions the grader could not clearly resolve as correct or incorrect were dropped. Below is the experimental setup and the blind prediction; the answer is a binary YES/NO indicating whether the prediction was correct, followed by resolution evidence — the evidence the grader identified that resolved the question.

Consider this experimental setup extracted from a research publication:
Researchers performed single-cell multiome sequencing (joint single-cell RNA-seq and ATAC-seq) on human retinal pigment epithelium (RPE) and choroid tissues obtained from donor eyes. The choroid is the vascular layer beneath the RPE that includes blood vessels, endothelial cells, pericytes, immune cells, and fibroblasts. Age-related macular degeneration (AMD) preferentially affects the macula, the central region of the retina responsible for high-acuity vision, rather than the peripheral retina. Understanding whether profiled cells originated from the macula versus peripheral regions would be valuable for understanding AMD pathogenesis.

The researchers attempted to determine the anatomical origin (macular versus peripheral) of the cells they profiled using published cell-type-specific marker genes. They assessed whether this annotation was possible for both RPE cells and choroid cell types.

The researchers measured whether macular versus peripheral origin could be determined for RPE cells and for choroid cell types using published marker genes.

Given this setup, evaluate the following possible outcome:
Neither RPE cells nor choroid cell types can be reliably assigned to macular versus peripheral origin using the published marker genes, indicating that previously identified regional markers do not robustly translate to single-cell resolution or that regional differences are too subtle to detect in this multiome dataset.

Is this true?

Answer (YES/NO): NO